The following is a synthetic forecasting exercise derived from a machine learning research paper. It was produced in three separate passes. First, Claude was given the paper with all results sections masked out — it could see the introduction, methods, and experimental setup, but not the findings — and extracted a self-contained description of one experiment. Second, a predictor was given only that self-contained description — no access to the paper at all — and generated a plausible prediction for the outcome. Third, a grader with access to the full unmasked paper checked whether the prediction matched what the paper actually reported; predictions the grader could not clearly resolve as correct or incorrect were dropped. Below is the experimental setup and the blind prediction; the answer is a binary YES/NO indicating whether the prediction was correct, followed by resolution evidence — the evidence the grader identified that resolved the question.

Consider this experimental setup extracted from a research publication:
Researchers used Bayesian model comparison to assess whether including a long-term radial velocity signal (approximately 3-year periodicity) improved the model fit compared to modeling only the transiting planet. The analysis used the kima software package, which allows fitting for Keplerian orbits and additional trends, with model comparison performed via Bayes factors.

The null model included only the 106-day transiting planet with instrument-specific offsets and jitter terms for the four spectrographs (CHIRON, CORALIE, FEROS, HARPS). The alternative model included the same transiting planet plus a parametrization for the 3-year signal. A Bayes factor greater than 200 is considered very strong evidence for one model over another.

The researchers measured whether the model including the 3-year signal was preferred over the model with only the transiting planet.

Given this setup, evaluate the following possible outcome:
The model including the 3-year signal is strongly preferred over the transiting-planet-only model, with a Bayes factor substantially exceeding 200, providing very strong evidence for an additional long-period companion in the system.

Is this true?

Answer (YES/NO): NO